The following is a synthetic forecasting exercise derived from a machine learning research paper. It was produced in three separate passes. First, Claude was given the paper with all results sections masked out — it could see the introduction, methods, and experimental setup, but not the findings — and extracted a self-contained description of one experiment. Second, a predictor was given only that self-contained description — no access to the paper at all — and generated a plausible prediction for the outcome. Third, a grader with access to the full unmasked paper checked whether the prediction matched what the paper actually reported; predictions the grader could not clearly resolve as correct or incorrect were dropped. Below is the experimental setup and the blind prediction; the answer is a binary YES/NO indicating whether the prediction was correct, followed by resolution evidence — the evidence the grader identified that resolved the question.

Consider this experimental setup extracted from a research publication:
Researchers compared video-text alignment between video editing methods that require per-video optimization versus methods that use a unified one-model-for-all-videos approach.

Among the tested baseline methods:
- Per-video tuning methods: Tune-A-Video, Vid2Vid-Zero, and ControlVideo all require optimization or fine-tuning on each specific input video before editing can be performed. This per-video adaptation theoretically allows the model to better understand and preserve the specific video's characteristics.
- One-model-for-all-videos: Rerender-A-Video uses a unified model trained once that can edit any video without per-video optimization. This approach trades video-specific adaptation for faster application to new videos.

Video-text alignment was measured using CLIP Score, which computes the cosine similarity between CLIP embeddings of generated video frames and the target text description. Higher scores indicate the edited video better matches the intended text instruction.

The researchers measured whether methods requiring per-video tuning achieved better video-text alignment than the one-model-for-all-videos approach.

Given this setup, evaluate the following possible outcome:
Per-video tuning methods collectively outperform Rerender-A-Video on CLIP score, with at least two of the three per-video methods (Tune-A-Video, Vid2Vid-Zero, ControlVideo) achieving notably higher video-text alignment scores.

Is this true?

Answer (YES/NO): NO